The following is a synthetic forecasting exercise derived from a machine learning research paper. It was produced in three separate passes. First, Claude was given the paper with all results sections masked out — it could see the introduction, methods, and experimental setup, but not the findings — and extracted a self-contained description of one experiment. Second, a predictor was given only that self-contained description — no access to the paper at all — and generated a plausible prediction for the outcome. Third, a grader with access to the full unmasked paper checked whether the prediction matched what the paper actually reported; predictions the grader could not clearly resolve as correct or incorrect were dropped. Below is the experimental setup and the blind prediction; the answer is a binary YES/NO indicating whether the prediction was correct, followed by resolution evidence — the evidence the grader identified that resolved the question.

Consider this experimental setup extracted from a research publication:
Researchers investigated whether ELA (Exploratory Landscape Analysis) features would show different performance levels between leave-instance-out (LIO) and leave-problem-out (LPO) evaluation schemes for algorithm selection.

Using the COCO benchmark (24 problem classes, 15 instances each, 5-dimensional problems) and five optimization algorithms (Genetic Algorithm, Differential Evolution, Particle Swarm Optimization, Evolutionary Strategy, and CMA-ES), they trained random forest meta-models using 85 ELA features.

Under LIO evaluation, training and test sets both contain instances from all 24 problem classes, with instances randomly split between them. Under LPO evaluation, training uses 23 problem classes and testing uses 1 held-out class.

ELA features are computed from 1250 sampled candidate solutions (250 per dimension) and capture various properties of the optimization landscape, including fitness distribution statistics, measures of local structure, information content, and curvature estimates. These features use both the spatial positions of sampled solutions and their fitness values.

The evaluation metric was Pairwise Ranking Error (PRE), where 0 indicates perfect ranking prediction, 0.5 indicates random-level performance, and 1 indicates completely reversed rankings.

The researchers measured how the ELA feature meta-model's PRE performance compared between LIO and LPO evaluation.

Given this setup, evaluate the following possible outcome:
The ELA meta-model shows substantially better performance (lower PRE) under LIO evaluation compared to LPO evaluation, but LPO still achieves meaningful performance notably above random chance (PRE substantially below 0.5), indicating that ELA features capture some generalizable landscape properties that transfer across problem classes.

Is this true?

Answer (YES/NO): NO